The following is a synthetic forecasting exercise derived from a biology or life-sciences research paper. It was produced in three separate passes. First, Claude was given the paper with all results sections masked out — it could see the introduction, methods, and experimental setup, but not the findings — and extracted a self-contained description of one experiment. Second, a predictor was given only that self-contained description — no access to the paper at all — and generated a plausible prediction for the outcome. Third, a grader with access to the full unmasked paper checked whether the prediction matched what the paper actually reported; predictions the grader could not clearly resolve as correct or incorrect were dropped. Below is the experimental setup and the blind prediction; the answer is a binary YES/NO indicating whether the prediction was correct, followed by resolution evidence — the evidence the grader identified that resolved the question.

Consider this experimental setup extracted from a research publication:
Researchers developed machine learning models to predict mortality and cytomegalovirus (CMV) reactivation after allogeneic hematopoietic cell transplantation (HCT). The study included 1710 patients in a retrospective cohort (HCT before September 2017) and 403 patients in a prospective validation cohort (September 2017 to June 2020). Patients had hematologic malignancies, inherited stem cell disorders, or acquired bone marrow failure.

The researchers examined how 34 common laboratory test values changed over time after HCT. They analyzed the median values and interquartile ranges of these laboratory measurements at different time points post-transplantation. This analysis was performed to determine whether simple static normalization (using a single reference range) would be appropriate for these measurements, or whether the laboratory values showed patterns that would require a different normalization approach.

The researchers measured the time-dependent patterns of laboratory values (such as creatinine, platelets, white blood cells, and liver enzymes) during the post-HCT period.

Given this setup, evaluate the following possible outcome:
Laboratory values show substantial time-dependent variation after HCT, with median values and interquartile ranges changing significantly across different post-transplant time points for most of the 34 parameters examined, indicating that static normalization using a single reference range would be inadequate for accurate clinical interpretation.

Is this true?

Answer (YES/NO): YES